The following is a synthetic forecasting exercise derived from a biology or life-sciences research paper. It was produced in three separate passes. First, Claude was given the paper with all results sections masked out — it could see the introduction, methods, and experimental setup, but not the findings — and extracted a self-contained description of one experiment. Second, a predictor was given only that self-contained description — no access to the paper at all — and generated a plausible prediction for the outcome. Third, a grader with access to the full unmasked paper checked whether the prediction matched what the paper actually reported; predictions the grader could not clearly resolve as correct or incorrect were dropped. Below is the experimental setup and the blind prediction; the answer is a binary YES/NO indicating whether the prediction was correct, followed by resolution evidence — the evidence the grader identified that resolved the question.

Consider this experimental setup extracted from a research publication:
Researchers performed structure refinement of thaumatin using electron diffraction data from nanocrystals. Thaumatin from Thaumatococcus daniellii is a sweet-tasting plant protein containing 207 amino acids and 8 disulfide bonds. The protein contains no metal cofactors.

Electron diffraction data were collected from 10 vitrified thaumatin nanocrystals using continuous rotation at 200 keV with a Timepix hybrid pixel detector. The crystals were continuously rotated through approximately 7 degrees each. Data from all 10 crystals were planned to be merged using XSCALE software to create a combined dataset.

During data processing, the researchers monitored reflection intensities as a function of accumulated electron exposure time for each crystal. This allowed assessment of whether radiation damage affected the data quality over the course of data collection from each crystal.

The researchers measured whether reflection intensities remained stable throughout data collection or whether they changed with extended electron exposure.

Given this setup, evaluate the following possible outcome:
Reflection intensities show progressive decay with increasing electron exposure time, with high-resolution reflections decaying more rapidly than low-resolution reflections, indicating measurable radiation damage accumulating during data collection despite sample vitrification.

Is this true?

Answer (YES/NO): NO